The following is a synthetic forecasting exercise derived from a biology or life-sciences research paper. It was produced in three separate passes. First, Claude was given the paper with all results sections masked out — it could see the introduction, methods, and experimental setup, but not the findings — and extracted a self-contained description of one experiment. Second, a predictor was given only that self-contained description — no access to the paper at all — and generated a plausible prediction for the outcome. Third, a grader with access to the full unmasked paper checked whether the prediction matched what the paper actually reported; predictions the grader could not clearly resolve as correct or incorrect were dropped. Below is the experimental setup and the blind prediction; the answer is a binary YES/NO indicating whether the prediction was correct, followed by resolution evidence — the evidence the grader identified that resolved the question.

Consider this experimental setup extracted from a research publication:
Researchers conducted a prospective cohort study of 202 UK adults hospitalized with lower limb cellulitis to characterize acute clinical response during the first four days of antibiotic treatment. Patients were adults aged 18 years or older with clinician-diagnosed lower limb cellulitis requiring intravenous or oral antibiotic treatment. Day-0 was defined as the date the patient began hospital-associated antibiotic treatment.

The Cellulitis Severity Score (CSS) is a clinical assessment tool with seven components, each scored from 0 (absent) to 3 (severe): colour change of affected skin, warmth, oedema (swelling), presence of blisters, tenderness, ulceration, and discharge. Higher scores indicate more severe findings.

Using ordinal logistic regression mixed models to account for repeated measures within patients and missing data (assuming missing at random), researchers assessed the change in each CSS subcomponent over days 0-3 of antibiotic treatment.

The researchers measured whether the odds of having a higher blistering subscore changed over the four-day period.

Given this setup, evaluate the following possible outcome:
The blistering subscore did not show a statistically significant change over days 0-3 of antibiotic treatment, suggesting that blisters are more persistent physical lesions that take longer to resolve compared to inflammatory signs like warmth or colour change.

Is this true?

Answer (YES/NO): NO